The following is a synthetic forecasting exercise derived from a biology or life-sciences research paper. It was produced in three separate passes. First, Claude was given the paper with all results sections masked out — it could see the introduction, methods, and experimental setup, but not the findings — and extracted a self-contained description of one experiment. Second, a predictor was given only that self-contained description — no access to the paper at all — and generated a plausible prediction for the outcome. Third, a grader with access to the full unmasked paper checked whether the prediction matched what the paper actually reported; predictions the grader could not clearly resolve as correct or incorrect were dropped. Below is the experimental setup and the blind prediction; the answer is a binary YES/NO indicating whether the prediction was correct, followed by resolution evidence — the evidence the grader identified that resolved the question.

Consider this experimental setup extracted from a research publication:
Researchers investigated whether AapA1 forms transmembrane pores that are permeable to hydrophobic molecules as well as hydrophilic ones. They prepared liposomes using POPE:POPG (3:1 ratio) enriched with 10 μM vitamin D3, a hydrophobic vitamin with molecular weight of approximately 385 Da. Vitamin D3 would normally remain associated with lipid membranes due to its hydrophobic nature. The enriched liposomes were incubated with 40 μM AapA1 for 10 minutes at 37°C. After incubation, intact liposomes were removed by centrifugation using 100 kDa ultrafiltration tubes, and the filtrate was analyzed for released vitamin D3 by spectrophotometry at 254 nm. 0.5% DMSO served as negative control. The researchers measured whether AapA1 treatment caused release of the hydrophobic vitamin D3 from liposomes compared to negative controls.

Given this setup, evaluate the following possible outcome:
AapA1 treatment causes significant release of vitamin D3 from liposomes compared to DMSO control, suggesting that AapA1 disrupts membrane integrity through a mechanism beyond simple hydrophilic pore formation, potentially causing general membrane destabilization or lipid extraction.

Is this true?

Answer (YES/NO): NO